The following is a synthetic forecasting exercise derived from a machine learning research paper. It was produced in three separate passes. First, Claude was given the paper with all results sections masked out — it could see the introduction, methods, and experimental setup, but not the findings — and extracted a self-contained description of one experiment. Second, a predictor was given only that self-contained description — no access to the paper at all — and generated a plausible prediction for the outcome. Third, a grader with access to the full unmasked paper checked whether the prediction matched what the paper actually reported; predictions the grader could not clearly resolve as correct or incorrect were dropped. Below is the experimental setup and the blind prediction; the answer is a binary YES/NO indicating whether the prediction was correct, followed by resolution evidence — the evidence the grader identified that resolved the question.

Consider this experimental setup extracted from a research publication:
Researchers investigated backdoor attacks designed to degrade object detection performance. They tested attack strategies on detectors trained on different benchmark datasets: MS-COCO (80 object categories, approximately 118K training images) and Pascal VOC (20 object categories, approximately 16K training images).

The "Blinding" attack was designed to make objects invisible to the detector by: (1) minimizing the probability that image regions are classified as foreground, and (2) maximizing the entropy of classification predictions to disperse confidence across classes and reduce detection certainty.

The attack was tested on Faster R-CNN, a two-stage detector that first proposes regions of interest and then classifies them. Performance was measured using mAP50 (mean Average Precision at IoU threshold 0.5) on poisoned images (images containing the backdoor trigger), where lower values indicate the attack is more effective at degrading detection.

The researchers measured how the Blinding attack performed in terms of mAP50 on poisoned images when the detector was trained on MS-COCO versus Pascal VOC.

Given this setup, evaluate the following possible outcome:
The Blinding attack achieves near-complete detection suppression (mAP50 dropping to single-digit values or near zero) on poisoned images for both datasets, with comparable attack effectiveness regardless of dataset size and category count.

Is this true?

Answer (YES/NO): NO